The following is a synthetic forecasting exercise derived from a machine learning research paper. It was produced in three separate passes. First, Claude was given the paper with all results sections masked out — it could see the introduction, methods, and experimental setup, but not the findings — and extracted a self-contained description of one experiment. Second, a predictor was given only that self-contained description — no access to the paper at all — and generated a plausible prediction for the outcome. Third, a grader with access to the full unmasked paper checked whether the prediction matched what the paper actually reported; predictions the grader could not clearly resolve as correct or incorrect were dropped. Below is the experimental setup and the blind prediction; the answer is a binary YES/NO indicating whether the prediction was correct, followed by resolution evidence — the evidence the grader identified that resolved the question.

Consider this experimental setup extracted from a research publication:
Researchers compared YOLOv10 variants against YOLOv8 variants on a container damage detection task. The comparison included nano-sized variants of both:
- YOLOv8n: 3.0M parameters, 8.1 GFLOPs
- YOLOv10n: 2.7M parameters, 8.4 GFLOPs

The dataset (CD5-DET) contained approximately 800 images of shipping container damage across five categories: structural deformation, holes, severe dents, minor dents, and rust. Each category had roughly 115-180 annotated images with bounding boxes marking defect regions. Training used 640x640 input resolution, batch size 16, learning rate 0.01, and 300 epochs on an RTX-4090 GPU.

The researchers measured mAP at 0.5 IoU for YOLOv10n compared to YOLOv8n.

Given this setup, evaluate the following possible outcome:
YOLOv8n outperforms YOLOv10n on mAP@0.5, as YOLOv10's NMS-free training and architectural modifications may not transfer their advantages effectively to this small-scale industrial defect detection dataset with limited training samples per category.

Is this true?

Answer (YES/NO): YES